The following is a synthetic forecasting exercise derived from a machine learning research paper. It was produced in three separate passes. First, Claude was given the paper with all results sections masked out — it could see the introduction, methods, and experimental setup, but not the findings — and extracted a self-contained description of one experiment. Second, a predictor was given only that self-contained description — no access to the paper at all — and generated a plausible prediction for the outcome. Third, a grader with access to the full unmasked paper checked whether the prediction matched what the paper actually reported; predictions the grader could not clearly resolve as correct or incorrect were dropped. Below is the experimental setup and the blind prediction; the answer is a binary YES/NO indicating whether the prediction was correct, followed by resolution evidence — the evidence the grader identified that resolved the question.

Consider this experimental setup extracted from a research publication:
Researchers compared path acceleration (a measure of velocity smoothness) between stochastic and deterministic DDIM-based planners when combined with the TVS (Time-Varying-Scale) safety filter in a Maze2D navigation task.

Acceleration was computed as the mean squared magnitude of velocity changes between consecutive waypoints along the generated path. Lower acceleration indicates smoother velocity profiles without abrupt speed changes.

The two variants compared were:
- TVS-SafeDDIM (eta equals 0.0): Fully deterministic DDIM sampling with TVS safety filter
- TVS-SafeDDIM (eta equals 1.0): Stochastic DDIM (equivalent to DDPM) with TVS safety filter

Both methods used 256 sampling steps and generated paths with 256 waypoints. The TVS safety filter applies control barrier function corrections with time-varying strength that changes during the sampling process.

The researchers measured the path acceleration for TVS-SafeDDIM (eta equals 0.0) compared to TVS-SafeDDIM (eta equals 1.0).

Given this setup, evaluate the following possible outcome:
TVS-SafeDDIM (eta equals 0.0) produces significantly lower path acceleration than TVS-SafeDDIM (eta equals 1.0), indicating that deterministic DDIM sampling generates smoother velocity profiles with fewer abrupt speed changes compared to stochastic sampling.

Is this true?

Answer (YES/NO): NO